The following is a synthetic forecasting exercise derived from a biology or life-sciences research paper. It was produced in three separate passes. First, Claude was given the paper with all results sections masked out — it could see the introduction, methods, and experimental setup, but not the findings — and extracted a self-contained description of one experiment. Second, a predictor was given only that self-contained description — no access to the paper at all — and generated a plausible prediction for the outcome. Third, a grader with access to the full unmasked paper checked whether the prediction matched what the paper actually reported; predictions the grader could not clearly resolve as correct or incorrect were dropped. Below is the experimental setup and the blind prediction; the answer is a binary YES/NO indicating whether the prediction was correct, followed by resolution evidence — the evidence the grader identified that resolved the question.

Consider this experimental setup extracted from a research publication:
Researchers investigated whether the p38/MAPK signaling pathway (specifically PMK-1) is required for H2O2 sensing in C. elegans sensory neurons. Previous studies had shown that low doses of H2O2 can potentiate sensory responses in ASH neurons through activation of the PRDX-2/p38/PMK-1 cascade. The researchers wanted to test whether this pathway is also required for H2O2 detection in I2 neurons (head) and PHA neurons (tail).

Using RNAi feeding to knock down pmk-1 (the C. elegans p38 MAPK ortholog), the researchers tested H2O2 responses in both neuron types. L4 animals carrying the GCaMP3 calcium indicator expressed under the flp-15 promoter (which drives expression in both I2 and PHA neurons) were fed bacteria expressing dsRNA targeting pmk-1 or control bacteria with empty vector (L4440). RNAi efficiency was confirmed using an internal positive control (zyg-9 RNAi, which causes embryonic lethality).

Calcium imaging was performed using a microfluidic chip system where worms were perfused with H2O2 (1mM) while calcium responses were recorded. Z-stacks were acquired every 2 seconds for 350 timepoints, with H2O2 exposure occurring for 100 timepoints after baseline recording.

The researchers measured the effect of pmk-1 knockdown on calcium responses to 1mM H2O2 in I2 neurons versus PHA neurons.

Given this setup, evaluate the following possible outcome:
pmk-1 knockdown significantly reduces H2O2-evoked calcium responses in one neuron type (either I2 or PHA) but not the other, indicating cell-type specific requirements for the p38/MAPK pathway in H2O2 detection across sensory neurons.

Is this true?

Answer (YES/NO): YES